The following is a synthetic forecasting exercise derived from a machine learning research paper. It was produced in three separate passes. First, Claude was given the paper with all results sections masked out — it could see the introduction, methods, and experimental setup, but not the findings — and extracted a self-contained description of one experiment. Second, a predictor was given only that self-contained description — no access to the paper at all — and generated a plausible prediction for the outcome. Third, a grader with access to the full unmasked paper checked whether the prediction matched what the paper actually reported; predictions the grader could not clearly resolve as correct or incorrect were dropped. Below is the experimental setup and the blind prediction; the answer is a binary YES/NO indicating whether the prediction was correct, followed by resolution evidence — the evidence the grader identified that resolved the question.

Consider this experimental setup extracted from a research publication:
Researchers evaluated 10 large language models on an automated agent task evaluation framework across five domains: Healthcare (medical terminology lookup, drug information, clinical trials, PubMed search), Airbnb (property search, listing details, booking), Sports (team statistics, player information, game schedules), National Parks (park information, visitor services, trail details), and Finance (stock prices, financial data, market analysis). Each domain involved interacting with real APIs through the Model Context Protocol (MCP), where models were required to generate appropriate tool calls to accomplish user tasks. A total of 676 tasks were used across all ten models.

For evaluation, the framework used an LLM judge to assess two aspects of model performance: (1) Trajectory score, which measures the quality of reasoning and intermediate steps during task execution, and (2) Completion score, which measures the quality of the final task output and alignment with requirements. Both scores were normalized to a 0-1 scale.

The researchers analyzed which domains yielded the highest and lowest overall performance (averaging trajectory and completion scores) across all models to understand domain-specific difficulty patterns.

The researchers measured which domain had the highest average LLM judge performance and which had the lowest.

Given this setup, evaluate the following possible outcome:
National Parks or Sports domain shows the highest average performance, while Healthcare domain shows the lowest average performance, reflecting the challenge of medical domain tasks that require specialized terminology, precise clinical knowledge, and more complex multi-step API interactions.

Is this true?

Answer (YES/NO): NO